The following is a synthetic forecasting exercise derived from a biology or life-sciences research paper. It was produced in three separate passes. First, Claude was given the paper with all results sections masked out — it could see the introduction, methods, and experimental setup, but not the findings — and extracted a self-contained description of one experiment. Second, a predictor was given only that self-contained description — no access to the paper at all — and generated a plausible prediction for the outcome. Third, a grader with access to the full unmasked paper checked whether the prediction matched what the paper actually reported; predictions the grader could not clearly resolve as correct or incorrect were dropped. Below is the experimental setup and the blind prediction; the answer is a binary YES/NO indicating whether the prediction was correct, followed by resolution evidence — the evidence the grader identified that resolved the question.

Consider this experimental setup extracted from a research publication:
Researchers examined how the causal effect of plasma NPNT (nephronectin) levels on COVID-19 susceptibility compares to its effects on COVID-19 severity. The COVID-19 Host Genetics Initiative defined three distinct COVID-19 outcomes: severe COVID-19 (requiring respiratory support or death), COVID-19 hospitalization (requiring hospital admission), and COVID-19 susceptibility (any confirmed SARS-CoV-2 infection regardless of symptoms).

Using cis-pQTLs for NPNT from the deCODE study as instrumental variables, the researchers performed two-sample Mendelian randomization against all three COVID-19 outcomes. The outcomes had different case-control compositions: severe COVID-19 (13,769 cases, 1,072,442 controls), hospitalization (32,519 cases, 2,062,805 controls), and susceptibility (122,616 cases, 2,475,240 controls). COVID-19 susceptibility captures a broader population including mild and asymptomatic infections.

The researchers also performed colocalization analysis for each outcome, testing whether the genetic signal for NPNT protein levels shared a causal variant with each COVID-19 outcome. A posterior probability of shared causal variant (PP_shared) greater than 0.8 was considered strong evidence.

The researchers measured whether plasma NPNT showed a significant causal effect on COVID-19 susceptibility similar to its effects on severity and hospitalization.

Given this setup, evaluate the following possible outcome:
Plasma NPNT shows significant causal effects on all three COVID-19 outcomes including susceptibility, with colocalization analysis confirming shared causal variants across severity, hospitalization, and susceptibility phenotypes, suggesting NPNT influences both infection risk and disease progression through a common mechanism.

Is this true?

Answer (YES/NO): NO